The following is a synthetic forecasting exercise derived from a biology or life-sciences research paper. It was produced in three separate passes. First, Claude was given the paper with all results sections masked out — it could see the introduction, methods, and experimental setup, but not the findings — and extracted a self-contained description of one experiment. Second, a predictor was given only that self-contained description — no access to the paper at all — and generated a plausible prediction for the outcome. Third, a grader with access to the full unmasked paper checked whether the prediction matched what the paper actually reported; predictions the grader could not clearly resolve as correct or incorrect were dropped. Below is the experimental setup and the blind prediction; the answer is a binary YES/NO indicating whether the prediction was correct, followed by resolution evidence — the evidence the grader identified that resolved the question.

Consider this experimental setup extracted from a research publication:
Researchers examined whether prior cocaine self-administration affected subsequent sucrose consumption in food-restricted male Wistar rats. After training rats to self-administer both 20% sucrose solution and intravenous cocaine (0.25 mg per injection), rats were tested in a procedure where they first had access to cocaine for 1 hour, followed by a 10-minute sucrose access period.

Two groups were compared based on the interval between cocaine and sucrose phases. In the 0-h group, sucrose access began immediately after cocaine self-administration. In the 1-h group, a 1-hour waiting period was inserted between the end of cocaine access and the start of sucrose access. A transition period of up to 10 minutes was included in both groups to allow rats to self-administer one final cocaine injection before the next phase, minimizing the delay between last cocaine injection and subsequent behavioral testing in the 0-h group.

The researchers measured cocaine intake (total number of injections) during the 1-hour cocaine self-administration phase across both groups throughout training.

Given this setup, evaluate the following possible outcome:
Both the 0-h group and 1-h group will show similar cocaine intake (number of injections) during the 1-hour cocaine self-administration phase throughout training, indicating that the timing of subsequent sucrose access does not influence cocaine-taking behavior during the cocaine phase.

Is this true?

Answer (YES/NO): YES